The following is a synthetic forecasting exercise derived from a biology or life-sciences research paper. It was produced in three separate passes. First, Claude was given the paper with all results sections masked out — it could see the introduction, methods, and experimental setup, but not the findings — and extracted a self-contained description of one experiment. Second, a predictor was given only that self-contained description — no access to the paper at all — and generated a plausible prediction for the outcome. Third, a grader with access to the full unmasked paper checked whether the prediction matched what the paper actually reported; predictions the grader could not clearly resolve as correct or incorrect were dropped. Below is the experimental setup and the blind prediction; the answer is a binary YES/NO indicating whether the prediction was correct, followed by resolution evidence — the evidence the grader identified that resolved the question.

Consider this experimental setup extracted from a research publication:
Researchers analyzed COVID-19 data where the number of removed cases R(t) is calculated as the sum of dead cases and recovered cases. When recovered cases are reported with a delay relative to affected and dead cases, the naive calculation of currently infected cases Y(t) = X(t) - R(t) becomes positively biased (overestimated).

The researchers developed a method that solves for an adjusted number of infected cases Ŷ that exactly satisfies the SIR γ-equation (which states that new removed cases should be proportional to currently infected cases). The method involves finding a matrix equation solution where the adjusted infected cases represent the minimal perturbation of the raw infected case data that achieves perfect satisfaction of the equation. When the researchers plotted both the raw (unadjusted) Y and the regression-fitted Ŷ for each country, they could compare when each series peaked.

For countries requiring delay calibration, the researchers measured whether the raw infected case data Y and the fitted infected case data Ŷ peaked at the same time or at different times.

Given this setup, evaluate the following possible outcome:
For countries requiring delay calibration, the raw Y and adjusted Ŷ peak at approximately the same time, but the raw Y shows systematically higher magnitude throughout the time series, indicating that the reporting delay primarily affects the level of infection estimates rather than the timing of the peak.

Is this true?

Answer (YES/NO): NO